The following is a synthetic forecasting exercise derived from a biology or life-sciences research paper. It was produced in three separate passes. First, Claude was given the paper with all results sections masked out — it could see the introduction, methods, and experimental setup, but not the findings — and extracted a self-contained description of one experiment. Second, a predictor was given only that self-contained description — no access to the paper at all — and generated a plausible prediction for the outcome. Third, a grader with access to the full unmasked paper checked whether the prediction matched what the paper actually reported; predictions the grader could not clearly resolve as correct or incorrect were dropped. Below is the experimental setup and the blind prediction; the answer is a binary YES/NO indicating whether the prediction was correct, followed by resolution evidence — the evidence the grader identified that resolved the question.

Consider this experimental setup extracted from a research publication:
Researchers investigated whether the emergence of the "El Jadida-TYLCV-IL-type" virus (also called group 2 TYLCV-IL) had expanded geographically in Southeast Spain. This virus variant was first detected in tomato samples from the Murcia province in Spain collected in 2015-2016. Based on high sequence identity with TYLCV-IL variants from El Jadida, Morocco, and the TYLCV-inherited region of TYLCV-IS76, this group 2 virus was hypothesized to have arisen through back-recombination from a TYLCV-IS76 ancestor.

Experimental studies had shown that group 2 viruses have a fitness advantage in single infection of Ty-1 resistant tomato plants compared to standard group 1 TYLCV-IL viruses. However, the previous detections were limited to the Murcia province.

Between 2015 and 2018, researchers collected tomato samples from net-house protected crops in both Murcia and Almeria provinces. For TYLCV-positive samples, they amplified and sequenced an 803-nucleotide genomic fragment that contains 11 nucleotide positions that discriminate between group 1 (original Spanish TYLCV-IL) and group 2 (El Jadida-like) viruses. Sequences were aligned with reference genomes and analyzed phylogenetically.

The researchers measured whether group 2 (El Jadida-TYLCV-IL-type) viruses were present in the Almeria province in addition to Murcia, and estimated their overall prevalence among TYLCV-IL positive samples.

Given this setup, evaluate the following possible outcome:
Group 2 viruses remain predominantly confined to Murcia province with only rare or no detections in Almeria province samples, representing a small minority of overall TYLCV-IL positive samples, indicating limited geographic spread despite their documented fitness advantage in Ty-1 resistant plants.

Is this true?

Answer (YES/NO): NO